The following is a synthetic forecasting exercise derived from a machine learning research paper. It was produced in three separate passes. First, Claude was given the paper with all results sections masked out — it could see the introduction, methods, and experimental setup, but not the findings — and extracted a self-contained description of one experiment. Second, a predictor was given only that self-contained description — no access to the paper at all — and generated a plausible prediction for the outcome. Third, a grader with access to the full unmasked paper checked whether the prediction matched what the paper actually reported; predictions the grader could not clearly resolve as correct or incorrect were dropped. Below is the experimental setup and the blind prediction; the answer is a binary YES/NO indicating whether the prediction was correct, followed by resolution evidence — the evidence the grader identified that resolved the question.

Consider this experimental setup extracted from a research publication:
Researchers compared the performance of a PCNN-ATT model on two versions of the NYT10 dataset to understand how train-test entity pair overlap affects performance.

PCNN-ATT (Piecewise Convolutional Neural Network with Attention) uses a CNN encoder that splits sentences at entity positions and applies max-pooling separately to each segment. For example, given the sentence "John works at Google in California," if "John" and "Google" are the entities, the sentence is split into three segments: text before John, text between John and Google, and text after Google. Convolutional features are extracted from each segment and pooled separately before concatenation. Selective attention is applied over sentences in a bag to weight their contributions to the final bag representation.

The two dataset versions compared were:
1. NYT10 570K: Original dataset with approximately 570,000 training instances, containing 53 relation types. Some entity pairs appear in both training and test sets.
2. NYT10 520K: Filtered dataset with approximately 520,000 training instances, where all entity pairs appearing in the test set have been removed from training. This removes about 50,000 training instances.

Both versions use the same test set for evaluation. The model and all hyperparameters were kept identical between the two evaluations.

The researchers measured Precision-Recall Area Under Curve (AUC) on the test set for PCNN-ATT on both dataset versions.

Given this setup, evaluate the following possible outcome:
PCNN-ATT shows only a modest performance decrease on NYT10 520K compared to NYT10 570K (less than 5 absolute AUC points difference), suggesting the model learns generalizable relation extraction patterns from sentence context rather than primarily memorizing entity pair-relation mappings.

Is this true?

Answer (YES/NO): NO